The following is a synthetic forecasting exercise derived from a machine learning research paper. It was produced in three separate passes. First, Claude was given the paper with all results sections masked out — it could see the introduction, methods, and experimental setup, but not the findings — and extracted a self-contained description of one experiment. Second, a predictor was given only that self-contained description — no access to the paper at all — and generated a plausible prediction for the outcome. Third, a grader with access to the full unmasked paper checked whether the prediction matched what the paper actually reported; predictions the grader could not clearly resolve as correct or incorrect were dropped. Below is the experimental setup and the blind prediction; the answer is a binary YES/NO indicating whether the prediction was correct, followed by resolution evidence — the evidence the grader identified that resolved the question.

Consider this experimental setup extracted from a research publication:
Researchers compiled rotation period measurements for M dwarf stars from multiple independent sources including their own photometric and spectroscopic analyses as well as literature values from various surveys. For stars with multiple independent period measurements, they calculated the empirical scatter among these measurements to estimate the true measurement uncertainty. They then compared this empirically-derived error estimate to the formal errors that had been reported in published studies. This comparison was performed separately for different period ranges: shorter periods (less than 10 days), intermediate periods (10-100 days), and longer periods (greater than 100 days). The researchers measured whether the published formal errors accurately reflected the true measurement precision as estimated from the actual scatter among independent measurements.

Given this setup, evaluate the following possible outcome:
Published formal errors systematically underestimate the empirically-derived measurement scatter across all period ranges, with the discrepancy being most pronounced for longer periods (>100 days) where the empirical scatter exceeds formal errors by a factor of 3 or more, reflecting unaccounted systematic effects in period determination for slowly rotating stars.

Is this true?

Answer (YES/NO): NO